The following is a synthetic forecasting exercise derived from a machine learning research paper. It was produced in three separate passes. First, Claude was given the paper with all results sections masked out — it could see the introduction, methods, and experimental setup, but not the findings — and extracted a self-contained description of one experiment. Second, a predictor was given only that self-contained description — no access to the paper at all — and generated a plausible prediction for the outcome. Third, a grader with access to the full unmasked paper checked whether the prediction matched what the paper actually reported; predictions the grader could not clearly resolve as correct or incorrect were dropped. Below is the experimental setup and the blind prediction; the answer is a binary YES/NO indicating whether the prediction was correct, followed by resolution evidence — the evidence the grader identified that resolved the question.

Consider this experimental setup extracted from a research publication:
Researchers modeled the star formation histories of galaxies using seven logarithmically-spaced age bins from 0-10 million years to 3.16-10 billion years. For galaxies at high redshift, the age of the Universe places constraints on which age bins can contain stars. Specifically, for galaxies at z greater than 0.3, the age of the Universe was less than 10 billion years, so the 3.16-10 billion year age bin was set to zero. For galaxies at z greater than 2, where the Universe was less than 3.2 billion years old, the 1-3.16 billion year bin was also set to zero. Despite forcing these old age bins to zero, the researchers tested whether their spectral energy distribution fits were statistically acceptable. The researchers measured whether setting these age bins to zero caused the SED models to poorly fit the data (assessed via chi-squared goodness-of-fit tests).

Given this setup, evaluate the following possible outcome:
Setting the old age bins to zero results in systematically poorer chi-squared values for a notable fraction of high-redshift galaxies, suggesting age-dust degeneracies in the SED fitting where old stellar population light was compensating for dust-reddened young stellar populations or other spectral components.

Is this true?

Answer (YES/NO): NO